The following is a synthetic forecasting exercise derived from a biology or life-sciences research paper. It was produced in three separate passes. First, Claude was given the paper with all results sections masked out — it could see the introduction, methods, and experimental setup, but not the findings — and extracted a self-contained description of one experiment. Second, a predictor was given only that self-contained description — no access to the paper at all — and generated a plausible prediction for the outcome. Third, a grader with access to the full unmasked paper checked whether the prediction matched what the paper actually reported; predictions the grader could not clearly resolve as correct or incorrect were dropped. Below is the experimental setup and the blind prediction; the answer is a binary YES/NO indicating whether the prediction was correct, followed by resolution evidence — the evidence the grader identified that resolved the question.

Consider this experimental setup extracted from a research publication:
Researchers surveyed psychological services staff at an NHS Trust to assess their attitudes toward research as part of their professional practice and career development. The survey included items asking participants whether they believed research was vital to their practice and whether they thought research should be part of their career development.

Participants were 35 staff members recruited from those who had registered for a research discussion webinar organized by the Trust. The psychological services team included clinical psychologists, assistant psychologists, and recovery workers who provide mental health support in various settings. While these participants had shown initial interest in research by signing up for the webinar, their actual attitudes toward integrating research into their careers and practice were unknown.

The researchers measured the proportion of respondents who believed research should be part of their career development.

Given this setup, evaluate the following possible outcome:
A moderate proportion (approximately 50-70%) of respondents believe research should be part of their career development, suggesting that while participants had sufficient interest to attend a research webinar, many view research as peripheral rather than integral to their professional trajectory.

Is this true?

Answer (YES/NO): NO